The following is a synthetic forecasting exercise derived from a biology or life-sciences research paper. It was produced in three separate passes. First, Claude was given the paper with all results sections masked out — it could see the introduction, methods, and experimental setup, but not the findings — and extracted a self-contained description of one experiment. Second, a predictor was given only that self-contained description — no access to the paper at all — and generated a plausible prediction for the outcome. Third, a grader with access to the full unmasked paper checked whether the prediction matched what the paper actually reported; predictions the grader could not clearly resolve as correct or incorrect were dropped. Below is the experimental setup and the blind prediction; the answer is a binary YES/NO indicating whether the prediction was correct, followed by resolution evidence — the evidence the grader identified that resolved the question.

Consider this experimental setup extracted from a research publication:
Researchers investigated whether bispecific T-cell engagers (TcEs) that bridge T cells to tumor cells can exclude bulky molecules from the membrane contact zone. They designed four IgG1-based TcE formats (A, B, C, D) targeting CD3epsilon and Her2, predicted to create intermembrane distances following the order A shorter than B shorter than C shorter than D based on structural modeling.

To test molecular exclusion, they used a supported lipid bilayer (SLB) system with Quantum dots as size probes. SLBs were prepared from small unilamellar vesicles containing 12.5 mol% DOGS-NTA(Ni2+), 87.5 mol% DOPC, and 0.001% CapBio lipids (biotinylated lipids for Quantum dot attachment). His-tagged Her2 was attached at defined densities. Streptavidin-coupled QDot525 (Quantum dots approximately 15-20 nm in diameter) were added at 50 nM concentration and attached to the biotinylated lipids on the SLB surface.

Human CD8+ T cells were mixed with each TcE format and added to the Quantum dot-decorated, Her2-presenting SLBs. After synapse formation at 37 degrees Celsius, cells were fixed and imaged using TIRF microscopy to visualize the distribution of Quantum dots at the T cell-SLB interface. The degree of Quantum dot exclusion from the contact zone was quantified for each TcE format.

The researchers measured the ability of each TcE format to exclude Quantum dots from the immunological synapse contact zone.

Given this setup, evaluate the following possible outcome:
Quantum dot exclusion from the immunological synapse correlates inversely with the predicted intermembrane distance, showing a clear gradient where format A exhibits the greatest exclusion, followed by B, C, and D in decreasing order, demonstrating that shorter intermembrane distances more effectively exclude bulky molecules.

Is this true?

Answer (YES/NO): NO